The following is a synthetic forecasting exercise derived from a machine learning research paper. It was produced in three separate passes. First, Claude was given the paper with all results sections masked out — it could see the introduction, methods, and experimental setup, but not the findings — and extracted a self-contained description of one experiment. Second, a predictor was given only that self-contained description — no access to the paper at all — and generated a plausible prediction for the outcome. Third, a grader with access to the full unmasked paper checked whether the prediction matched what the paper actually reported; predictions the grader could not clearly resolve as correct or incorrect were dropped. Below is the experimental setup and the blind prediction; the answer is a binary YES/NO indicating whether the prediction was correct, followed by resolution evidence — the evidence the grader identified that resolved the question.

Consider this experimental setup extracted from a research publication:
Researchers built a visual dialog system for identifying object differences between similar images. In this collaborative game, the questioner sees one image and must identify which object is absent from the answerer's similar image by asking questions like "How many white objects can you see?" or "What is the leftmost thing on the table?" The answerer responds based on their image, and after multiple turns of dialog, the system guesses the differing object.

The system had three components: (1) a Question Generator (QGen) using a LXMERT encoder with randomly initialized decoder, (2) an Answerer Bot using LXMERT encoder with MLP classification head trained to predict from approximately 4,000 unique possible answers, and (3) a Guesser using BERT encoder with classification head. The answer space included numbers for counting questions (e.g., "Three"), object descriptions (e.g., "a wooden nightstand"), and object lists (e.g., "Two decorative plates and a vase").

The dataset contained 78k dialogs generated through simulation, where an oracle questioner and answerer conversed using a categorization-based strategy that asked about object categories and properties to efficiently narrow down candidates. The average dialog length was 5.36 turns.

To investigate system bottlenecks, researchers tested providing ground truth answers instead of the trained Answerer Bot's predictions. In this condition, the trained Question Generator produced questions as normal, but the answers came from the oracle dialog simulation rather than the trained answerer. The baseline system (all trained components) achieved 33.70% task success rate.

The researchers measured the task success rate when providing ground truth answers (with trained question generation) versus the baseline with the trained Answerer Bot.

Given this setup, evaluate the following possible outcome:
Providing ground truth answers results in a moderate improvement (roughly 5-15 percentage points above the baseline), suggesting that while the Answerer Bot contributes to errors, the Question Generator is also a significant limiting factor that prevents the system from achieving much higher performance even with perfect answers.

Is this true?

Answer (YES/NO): NO